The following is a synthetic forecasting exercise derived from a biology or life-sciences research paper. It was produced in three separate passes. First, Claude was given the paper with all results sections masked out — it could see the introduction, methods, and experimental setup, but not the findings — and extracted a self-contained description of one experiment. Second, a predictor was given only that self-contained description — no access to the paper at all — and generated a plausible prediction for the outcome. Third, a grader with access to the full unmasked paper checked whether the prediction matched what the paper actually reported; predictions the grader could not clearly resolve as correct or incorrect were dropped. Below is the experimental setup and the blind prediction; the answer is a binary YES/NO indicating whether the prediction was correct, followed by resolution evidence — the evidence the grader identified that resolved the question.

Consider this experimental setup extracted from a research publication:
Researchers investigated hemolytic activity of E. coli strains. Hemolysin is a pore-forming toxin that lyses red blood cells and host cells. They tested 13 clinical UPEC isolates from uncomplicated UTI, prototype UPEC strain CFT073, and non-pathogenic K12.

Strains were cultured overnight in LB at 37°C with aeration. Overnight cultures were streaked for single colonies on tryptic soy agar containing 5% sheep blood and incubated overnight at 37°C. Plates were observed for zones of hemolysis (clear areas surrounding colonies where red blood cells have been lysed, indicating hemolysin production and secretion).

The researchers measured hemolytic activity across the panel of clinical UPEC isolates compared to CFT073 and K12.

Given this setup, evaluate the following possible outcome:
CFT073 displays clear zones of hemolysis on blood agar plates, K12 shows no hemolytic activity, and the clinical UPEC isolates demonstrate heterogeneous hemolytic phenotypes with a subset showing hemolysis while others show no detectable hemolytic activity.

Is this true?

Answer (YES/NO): YES